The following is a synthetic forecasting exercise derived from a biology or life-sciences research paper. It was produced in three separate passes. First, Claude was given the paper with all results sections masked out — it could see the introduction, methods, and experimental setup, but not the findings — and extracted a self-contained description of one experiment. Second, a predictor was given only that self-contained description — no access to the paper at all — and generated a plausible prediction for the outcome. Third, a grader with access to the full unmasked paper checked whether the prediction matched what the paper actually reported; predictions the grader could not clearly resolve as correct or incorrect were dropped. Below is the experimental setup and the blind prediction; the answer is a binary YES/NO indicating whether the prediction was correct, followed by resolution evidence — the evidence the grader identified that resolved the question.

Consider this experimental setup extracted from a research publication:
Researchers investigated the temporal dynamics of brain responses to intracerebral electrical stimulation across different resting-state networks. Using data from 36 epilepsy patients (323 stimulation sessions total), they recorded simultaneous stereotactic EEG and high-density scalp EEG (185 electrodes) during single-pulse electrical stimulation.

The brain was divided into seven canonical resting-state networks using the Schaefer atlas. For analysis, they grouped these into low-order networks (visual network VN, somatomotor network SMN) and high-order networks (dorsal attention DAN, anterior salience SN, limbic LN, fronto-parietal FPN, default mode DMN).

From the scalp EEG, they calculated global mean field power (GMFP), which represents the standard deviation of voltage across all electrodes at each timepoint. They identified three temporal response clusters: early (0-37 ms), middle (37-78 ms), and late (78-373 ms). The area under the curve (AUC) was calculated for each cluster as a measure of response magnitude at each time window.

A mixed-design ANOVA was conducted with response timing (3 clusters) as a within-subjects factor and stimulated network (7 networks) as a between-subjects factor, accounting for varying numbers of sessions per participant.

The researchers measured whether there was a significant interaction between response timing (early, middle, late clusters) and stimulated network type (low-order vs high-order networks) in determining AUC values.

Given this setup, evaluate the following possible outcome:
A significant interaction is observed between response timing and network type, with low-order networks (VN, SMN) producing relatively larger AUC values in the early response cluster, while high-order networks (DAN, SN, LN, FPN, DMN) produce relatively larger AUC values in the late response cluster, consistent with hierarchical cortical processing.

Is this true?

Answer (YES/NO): NO